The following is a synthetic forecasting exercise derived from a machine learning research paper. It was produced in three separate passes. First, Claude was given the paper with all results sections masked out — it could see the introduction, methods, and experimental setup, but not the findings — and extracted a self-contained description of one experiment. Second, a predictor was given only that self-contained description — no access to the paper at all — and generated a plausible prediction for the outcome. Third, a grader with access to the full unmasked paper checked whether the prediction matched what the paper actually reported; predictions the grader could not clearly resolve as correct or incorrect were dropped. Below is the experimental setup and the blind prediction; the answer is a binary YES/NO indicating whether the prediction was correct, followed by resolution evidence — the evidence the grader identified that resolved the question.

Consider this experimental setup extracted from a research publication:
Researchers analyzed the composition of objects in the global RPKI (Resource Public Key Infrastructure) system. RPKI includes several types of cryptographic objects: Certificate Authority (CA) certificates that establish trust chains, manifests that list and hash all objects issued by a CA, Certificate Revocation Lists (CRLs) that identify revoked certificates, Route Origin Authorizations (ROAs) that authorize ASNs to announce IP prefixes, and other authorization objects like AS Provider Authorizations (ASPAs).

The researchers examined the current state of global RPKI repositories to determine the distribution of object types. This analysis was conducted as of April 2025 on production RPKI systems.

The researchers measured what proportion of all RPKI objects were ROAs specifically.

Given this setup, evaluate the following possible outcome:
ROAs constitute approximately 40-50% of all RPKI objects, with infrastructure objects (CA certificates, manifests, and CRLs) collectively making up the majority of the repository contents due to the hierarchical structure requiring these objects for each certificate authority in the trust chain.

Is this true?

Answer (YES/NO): NO